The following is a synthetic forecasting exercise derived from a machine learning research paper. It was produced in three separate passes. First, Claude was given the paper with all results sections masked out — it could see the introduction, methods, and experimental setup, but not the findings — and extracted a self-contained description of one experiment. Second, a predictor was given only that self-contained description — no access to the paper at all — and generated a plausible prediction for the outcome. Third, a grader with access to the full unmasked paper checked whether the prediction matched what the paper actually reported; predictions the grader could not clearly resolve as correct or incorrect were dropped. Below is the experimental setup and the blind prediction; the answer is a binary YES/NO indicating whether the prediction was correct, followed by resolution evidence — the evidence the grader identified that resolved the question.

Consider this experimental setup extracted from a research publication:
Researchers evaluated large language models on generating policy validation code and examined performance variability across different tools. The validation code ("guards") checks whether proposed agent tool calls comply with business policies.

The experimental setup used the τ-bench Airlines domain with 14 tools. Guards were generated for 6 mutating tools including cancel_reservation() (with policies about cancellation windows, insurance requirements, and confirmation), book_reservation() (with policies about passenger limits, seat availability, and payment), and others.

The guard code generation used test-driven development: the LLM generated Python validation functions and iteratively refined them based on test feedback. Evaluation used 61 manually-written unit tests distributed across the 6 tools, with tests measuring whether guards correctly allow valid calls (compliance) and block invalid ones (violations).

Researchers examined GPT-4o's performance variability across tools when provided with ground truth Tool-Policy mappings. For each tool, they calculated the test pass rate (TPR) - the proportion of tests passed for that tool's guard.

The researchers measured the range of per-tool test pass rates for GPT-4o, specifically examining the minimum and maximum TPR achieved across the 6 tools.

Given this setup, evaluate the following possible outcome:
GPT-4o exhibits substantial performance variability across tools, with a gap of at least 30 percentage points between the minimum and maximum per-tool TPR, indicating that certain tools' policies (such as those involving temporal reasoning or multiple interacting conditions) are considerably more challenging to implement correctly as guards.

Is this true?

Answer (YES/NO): YES